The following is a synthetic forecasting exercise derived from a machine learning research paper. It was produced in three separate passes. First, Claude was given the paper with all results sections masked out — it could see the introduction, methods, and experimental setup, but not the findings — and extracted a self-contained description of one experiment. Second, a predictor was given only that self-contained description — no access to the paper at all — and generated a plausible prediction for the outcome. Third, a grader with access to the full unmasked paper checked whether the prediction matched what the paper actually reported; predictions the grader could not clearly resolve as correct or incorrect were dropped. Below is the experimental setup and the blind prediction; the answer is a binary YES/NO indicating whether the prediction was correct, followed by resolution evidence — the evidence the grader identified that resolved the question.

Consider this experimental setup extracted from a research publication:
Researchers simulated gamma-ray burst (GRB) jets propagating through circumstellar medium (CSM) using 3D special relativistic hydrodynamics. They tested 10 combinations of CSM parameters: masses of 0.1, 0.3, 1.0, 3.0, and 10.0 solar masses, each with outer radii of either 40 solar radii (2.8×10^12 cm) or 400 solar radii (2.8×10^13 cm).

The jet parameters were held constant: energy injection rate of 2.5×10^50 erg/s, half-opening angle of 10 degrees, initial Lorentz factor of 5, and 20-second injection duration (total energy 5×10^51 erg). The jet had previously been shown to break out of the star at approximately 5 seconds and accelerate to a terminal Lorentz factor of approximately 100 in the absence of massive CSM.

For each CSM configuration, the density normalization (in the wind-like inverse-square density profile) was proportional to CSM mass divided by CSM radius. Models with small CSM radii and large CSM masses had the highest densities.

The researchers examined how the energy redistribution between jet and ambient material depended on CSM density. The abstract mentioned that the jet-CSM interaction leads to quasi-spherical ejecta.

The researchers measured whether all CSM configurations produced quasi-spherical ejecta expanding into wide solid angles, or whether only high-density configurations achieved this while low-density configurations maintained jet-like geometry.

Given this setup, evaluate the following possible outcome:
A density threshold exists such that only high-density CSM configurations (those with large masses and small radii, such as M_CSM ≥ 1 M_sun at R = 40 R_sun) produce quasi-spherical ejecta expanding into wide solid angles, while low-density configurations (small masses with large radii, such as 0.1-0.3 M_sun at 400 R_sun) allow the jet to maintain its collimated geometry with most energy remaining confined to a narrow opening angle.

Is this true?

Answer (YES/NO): NO